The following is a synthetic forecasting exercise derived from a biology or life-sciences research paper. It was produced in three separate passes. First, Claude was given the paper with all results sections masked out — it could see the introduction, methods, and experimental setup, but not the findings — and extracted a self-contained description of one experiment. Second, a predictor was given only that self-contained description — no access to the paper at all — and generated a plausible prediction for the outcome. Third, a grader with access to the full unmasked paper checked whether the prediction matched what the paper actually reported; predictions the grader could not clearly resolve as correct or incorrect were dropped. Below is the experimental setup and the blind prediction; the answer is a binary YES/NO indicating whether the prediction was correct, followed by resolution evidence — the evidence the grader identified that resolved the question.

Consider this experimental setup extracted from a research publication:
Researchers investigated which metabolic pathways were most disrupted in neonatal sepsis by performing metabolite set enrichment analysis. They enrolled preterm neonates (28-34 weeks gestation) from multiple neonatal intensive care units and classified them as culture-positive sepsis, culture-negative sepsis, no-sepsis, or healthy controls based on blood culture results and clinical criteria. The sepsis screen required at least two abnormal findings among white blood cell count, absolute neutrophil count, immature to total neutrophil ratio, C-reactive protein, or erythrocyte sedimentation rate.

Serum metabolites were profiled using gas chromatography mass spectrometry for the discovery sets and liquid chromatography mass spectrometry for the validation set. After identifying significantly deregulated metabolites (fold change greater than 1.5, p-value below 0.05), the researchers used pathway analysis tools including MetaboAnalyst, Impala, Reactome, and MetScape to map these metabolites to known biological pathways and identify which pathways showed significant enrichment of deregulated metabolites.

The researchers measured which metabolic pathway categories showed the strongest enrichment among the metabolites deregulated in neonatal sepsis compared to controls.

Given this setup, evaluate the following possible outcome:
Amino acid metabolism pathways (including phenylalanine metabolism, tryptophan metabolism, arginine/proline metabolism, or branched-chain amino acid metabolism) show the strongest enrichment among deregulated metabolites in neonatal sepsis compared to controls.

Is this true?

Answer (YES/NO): NO